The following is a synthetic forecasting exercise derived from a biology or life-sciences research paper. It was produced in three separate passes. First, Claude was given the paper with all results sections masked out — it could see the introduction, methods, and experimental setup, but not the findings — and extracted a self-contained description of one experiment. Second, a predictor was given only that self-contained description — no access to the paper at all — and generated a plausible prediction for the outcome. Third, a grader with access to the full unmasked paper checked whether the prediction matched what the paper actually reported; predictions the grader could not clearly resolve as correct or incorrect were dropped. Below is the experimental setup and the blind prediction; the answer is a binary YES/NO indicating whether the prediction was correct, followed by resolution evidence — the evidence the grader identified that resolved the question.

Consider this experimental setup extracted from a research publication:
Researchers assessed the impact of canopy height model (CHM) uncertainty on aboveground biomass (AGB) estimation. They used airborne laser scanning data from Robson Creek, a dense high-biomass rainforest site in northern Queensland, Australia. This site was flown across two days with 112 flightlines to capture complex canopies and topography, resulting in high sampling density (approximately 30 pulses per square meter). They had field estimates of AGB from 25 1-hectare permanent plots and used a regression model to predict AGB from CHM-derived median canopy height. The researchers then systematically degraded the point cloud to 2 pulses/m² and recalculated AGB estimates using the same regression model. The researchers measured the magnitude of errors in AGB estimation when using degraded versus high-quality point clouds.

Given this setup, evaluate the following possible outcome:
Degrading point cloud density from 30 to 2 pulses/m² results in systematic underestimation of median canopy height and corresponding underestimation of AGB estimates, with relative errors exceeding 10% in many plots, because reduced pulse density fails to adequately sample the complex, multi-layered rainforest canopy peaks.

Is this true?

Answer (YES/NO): NO